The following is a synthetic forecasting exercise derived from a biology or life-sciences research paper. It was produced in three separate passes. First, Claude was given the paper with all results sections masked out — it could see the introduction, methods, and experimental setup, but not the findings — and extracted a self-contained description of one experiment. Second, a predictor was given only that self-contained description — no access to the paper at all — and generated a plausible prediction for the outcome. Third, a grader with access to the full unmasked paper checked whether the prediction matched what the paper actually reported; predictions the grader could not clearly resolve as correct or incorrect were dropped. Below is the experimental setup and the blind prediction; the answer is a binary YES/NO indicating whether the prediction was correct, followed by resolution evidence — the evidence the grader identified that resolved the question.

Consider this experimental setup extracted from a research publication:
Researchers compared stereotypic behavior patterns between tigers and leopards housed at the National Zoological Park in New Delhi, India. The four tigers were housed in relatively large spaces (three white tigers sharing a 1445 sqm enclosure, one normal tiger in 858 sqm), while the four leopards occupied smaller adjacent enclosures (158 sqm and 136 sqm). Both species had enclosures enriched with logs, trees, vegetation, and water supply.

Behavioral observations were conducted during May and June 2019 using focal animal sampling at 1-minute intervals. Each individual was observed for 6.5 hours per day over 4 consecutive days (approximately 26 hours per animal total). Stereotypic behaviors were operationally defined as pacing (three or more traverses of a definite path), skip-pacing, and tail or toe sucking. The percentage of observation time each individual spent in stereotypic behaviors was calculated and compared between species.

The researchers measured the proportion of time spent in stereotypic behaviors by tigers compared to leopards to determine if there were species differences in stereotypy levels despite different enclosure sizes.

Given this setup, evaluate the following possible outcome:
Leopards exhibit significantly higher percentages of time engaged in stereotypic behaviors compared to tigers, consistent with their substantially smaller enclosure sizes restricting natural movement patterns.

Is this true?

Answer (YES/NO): NO